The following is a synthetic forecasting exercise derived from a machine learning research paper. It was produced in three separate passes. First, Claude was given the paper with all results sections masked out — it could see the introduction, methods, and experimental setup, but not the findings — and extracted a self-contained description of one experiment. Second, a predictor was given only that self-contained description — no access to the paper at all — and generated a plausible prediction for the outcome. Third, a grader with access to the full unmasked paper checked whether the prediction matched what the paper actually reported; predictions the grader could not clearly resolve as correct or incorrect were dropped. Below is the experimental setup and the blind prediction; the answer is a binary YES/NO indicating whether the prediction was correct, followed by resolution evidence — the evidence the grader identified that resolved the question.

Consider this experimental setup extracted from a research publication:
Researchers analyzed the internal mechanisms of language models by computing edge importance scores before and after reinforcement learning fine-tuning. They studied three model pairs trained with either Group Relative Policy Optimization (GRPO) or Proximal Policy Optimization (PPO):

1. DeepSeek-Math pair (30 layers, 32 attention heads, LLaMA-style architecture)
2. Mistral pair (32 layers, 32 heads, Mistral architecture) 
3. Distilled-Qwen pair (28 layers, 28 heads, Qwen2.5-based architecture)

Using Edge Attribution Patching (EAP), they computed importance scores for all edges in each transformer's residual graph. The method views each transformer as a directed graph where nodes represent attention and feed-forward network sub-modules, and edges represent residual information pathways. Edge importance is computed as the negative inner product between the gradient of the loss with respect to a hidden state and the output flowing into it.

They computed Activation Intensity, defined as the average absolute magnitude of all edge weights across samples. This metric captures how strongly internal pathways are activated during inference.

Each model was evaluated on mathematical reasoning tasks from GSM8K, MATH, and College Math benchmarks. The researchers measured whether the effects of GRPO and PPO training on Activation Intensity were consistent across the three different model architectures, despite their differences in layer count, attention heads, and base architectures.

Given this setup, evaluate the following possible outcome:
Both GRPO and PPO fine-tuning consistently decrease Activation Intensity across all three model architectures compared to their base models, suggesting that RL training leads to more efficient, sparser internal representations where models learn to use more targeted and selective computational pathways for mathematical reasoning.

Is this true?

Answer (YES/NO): NO